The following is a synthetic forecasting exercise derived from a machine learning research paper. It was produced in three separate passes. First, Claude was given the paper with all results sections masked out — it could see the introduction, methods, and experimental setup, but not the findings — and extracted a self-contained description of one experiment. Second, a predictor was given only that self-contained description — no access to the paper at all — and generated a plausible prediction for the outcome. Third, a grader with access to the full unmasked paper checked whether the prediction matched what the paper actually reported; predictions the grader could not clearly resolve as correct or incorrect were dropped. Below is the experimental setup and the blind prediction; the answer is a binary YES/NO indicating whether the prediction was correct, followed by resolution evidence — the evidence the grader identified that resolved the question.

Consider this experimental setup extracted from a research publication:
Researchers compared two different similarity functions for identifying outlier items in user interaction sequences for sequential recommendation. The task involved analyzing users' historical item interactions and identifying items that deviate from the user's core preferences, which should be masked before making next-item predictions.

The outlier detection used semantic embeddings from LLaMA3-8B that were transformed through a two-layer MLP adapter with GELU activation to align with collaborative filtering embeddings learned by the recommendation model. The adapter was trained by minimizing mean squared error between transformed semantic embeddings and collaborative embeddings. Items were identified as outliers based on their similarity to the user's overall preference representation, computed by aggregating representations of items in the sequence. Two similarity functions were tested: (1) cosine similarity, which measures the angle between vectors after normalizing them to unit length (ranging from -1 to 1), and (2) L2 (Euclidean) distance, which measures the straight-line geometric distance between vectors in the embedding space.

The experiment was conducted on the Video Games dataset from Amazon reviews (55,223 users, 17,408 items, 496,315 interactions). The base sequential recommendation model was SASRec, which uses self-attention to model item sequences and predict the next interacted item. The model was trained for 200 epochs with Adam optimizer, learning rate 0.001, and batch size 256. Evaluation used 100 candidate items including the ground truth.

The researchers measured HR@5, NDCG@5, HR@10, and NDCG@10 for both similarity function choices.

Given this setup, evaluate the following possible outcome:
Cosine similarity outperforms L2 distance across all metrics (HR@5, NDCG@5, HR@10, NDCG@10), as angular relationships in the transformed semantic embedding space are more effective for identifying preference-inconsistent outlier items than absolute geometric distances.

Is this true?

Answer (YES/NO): NO